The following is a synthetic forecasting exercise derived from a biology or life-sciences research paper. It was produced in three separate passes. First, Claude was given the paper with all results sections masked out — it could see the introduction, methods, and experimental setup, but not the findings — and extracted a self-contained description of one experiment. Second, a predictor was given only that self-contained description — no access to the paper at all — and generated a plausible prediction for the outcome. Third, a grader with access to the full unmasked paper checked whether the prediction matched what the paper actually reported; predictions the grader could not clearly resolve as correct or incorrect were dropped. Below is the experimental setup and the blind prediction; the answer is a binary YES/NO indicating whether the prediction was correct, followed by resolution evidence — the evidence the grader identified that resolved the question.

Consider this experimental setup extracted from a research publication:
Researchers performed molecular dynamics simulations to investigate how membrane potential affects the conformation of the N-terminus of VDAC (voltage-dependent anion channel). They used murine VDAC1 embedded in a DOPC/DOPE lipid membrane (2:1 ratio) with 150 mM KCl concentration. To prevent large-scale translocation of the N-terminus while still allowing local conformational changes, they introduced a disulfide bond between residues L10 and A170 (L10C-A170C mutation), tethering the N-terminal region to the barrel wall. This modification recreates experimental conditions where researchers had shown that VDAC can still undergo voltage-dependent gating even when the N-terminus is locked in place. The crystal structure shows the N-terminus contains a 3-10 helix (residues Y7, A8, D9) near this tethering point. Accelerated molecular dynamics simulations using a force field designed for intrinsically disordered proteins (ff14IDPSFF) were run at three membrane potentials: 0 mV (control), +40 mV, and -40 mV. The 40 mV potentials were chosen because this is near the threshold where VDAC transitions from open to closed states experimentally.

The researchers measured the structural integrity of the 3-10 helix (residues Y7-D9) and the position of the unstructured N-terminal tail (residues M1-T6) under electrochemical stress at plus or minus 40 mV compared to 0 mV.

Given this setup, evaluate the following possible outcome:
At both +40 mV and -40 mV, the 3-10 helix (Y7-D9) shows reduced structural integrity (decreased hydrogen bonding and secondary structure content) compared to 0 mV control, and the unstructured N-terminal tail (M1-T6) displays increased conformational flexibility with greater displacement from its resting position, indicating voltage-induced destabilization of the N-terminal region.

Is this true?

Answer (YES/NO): YES